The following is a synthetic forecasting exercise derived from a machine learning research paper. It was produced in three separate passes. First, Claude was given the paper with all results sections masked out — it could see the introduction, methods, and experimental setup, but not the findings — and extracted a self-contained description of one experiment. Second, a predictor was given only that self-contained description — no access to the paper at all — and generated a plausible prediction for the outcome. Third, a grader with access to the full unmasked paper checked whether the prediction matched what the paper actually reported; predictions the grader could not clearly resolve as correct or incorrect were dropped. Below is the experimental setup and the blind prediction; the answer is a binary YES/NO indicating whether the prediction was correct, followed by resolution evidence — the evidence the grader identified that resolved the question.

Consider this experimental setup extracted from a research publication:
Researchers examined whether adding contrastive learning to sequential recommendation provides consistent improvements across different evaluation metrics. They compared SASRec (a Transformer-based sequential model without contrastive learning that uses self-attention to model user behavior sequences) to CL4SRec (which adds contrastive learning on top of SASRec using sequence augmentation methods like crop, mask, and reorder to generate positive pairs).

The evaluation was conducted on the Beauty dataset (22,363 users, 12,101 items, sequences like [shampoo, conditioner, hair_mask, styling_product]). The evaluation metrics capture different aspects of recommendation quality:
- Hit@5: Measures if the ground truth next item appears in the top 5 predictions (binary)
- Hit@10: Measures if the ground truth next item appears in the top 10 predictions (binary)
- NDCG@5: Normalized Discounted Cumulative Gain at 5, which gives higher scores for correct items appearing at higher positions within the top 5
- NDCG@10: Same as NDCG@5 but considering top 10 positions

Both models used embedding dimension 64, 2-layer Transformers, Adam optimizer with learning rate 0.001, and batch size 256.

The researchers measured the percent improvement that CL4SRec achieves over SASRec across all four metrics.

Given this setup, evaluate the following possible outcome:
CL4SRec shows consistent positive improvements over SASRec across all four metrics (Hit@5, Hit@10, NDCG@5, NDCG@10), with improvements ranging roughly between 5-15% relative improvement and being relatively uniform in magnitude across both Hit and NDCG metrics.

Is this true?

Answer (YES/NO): NO